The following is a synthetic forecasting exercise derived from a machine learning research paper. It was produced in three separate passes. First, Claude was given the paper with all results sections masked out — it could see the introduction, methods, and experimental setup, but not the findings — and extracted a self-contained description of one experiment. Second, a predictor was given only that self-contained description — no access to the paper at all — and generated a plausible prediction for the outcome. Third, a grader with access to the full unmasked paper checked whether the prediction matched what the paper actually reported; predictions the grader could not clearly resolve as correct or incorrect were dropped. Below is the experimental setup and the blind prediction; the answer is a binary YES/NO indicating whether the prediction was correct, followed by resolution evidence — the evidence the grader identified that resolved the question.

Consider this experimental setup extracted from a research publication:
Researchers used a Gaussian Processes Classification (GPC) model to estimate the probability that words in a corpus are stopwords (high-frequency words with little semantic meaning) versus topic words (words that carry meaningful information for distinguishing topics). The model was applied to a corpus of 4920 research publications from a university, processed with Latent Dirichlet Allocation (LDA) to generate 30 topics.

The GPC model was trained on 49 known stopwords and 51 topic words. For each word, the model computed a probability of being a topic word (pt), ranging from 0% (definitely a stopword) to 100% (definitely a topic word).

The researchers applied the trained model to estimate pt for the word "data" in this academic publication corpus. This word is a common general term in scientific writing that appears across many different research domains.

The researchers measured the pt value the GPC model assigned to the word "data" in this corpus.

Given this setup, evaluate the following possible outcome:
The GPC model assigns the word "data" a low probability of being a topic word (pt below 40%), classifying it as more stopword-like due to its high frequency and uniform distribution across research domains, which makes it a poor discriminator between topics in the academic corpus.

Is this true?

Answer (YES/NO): NO